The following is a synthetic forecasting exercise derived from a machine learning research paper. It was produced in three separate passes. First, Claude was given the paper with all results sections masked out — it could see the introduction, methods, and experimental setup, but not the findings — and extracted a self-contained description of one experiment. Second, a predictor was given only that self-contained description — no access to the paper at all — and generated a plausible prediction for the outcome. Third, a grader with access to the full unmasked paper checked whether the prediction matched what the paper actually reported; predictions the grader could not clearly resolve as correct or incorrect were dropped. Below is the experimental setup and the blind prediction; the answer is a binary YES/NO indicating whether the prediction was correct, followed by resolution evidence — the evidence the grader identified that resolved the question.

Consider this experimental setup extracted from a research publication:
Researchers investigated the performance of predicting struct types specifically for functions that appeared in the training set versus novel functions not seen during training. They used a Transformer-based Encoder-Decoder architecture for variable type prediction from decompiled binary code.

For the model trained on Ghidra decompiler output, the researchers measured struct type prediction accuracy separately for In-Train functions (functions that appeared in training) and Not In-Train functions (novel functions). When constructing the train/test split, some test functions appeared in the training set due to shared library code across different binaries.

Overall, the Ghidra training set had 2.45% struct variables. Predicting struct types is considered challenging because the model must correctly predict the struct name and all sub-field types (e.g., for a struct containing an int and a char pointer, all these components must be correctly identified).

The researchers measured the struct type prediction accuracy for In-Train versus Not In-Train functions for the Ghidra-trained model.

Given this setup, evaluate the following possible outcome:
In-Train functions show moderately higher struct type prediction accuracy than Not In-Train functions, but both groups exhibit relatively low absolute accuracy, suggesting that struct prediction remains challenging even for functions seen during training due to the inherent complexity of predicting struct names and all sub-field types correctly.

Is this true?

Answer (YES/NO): NO